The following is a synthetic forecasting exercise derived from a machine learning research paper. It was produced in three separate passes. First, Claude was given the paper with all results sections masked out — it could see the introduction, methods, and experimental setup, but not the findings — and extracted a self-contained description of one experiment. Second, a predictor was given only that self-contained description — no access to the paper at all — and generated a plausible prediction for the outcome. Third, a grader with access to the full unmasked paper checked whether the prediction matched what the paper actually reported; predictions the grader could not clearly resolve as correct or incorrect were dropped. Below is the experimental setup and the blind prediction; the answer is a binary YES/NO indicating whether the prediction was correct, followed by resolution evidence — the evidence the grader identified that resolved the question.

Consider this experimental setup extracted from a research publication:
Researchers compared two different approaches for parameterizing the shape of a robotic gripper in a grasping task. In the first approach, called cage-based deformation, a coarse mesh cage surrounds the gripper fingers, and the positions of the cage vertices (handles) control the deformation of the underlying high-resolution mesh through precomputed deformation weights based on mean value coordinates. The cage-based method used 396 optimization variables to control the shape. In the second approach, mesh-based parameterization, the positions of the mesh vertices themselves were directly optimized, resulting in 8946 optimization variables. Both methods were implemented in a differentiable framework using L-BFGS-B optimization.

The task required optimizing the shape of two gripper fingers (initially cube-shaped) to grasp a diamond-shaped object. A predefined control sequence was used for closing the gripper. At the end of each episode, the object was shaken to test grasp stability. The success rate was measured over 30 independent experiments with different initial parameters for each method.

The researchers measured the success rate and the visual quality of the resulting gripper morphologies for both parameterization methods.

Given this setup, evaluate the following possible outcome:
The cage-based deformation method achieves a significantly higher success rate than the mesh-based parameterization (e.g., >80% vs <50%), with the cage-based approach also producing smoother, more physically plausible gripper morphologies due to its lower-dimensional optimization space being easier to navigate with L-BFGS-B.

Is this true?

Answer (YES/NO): NO